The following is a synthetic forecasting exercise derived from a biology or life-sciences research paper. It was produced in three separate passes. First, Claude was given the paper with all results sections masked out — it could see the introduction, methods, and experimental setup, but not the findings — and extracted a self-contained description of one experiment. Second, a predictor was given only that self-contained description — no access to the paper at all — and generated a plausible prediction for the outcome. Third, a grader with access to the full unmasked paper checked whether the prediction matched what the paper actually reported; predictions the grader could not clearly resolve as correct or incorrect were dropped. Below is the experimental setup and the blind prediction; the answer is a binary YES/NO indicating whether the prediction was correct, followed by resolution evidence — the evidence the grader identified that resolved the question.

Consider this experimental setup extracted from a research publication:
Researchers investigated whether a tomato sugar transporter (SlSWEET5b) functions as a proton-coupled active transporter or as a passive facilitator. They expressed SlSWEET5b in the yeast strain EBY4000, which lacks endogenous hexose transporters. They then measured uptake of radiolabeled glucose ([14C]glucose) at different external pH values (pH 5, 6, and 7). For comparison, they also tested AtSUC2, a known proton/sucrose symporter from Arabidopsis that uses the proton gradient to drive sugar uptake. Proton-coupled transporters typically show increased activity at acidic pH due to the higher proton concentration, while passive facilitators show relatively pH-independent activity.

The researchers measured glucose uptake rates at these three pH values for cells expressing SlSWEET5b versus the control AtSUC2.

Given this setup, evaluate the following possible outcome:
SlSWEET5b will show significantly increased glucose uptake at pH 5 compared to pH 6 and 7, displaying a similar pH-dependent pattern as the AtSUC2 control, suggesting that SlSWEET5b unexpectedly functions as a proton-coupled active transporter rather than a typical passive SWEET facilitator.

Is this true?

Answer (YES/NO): NO